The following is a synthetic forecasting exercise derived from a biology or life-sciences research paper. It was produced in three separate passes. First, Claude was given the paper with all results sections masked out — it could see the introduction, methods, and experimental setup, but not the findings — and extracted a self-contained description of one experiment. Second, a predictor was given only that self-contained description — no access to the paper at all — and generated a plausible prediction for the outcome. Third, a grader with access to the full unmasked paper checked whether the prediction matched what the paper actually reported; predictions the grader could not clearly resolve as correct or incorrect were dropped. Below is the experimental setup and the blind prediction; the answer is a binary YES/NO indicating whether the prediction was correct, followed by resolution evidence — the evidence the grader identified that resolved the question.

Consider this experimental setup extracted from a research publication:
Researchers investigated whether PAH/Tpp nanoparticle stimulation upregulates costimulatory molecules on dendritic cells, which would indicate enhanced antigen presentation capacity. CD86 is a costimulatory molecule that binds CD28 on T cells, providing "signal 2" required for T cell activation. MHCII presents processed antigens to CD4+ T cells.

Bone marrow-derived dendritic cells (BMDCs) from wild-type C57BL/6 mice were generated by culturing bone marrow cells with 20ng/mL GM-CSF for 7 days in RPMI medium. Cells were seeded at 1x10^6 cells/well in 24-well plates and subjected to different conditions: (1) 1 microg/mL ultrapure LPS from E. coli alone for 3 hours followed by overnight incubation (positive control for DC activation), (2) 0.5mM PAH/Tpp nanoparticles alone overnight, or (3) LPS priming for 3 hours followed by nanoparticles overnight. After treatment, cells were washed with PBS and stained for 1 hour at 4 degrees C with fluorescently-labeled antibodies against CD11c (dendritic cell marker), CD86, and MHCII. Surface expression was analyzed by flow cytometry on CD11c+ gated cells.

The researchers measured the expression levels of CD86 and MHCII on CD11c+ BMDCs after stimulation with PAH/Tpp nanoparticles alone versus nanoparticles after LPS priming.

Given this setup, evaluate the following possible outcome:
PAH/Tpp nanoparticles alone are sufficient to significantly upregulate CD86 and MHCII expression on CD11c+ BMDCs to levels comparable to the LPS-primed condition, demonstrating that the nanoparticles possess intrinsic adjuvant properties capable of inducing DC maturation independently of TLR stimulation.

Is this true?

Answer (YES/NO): YES